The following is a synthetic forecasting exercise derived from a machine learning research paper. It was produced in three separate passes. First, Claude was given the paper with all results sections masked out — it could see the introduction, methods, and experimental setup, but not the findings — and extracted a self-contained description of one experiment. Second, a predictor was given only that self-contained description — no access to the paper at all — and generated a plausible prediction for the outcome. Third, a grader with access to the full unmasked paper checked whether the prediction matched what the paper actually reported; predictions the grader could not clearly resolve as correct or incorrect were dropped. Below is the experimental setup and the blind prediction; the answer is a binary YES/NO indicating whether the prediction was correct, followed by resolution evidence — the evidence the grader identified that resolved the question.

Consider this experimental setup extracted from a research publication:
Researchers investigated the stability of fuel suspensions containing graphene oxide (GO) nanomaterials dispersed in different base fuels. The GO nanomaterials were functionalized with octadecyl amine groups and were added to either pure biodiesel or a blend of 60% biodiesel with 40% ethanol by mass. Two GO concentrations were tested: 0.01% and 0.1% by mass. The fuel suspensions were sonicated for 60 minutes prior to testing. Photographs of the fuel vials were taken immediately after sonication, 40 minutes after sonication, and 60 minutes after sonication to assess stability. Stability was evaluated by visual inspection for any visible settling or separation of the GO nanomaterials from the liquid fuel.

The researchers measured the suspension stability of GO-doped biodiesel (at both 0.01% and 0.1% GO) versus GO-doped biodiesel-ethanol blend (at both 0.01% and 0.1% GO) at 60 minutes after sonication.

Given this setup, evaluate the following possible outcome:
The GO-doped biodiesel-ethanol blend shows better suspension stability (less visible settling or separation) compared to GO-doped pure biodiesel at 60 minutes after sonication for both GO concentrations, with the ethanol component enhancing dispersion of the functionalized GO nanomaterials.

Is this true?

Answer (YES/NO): NO